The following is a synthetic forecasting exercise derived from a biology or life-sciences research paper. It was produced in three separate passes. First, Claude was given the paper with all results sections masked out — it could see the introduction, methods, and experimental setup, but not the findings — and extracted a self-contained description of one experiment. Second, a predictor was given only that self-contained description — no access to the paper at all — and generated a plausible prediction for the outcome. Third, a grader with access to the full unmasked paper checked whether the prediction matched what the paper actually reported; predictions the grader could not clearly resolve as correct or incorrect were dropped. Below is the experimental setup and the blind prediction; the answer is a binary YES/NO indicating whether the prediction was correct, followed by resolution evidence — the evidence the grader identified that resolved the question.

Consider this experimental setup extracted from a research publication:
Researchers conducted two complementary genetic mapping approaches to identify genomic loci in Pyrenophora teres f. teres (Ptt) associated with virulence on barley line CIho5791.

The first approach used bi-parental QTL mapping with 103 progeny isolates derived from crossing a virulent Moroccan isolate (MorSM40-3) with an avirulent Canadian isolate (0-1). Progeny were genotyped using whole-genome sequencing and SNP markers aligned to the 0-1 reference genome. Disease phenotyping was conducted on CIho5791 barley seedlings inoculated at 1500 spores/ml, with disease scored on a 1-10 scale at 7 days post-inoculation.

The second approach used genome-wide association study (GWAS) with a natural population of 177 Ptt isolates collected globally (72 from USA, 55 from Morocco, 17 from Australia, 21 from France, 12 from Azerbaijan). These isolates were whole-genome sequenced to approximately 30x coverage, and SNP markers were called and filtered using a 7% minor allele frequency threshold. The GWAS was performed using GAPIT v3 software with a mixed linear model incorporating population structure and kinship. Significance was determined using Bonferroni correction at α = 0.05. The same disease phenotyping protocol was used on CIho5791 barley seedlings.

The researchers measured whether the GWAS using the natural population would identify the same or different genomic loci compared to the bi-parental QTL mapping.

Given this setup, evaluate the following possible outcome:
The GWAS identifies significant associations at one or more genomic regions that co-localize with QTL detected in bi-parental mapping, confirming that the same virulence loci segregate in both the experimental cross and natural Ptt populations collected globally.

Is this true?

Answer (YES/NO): YES